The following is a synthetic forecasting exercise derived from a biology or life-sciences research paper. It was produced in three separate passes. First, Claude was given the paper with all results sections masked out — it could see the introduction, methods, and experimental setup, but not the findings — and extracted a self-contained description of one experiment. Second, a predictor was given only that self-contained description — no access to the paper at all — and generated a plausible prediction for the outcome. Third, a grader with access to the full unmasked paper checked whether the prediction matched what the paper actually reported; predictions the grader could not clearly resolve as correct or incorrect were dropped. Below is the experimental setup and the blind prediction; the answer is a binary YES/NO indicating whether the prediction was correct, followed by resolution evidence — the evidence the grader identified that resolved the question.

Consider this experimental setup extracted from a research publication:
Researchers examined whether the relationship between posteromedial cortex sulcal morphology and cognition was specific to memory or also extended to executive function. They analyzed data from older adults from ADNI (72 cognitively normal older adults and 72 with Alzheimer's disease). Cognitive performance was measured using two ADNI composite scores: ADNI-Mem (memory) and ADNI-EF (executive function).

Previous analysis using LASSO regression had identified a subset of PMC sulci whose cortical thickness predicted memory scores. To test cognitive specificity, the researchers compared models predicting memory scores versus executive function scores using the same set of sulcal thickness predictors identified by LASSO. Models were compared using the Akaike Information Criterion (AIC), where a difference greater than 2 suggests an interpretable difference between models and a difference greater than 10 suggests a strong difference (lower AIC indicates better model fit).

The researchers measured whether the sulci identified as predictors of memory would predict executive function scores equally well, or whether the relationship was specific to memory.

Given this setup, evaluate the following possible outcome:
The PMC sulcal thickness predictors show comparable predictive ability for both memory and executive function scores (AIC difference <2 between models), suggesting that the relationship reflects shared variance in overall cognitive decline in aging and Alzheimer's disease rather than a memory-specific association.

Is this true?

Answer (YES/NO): NO